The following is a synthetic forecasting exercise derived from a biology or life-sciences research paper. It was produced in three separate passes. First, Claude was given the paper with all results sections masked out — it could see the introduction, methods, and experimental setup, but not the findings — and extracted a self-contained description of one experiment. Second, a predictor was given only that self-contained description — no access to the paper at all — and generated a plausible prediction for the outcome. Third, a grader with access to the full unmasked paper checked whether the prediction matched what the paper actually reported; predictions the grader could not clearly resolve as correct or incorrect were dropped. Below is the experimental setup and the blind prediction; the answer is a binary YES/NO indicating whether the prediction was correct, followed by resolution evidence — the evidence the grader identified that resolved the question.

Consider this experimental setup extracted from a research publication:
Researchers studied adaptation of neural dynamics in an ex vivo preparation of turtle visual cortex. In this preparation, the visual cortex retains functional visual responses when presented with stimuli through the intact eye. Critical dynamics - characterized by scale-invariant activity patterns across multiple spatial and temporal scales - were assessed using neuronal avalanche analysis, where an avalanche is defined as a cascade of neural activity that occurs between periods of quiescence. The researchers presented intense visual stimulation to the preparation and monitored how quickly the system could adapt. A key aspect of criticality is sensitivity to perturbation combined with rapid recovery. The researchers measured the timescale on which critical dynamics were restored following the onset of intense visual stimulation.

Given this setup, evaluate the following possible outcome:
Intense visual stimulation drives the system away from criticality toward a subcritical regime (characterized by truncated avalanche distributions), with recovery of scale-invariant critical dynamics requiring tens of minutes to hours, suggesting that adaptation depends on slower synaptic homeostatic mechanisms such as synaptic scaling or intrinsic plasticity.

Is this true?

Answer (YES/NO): NO